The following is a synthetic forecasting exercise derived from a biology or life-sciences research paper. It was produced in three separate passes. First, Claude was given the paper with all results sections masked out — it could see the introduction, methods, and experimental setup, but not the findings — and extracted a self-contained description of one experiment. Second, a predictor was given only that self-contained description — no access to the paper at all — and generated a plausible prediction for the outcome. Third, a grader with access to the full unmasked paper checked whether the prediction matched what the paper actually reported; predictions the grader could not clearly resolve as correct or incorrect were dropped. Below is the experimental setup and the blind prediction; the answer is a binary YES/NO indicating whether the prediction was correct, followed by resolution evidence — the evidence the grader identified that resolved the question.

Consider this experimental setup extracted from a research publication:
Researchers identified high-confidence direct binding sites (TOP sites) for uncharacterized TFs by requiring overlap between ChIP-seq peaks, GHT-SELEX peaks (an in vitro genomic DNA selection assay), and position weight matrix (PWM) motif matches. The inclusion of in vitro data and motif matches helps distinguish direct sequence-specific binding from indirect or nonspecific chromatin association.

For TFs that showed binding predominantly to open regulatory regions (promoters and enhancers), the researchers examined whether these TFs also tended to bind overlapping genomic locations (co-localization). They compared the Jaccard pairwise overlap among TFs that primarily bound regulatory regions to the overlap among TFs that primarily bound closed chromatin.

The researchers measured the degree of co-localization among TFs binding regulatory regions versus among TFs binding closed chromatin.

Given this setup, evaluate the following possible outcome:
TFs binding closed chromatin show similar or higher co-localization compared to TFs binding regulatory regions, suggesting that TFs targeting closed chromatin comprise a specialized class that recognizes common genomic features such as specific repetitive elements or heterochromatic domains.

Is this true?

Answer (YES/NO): NO